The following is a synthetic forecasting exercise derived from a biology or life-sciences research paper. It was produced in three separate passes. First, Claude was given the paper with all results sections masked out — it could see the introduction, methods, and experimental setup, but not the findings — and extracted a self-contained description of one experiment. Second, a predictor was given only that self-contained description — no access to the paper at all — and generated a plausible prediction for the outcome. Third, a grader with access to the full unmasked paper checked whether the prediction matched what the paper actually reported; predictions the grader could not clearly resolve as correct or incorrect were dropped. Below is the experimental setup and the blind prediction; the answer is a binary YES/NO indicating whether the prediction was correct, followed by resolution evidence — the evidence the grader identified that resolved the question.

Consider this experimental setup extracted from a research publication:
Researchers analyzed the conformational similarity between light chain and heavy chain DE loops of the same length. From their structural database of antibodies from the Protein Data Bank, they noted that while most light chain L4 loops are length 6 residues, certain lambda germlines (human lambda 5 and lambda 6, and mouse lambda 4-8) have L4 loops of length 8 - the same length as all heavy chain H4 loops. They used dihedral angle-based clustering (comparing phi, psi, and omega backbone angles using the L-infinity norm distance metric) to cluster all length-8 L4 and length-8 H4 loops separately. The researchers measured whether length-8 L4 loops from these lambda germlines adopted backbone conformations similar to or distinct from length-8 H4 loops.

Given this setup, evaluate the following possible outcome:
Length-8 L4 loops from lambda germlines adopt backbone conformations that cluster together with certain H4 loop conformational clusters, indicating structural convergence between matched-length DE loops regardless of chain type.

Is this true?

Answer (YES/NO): NO